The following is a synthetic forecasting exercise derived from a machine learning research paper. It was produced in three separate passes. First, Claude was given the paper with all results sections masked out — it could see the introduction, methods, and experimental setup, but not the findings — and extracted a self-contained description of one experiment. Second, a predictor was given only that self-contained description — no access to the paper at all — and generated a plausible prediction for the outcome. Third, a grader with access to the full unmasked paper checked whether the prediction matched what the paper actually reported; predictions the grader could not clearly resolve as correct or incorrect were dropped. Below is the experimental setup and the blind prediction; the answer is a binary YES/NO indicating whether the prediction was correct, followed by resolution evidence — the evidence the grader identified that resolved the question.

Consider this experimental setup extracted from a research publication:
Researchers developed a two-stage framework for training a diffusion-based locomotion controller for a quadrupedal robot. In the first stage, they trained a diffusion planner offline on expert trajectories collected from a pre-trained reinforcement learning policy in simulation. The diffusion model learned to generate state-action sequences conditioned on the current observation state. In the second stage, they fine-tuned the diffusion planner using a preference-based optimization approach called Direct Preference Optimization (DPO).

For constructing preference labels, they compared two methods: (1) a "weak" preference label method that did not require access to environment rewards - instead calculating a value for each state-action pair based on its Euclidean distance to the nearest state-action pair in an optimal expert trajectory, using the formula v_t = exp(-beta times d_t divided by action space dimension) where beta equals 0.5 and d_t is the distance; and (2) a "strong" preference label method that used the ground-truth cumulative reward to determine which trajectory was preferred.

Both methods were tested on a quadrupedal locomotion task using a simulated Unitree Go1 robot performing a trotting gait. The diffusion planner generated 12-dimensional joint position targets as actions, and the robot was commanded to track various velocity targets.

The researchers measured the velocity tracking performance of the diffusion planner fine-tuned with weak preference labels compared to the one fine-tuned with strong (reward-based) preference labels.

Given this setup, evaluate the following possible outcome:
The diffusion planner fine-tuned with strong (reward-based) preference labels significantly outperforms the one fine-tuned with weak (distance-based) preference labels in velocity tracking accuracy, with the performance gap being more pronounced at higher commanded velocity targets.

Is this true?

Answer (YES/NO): NO